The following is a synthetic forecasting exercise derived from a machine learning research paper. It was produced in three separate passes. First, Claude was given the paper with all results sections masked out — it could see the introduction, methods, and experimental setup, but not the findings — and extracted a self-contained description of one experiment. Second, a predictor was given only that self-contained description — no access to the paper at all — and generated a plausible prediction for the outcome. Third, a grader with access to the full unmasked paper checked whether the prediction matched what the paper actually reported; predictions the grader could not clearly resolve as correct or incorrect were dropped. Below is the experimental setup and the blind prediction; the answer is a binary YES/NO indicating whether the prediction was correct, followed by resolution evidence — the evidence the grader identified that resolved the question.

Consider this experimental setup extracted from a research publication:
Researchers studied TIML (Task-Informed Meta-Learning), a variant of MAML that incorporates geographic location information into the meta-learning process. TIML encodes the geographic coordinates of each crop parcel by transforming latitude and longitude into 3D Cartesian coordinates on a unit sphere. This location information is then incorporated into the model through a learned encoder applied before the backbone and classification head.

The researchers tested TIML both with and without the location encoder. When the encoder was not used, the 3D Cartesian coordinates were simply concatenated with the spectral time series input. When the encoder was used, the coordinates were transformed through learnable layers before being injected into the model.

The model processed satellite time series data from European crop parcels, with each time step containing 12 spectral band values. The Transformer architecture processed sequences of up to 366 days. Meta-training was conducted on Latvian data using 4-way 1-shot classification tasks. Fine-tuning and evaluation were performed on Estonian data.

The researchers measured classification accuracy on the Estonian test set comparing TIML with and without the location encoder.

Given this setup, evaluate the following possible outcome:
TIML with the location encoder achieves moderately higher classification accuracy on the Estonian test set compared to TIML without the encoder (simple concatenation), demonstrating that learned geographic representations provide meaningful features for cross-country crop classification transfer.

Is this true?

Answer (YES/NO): NO